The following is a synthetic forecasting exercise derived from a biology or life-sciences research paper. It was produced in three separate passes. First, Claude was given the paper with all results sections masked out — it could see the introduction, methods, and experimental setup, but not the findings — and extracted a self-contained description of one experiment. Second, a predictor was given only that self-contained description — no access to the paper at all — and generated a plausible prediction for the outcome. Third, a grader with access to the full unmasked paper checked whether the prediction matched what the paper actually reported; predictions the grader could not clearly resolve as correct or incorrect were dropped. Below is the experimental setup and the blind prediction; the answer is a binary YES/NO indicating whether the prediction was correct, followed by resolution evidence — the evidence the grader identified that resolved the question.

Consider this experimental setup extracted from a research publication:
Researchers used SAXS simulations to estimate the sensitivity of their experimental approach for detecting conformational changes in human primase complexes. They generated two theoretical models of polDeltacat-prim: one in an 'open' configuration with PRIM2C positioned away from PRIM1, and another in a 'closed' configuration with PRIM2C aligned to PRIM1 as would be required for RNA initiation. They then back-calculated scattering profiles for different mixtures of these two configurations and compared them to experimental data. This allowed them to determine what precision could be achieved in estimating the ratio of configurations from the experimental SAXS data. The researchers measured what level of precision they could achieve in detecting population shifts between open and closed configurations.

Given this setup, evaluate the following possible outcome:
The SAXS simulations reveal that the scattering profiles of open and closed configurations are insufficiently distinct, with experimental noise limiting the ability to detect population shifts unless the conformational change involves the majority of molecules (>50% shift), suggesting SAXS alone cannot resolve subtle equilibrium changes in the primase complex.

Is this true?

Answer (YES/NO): NO